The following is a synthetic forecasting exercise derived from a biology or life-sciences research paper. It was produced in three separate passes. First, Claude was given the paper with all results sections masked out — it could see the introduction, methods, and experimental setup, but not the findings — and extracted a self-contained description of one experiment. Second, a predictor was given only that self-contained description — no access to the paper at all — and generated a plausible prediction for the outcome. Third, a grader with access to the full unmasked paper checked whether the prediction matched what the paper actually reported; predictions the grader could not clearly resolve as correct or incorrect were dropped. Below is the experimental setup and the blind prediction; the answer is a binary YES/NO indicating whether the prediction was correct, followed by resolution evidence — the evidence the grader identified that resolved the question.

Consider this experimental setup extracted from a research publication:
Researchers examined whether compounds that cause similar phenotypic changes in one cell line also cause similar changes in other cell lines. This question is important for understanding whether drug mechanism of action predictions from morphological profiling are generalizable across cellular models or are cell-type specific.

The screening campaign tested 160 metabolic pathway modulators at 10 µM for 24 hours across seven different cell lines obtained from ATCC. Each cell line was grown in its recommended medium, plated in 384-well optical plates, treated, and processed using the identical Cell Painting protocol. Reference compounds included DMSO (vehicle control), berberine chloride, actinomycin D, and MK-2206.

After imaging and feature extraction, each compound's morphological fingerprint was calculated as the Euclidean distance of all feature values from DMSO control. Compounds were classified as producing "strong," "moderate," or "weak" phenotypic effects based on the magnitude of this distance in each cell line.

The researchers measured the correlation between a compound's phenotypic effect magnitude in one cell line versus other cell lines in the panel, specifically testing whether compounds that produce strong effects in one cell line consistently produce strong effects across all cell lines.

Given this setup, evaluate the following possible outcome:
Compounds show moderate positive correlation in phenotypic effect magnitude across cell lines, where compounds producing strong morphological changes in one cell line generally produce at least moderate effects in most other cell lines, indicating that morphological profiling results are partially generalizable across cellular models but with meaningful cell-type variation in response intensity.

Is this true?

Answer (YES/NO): NO